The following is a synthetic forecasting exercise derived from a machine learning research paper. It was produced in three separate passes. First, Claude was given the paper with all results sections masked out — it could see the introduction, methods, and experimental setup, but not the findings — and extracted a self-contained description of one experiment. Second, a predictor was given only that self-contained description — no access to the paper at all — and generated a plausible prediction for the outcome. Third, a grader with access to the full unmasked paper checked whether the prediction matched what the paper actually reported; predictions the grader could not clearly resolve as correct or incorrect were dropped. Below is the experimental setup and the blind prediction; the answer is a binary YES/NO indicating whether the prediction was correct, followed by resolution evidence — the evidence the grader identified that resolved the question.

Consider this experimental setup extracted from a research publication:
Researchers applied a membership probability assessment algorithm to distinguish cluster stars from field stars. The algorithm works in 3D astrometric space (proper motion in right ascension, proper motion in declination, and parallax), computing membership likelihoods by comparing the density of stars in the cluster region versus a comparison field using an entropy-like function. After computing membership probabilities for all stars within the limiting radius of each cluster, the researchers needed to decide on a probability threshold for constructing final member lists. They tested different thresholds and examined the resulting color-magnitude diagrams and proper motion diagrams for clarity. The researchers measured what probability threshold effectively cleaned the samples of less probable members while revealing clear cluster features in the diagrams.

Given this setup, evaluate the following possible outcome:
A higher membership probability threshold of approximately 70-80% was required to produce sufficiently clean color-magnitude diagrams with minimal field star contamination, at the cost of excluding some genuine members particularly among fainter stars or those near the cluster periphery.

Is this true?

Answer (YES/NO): YES